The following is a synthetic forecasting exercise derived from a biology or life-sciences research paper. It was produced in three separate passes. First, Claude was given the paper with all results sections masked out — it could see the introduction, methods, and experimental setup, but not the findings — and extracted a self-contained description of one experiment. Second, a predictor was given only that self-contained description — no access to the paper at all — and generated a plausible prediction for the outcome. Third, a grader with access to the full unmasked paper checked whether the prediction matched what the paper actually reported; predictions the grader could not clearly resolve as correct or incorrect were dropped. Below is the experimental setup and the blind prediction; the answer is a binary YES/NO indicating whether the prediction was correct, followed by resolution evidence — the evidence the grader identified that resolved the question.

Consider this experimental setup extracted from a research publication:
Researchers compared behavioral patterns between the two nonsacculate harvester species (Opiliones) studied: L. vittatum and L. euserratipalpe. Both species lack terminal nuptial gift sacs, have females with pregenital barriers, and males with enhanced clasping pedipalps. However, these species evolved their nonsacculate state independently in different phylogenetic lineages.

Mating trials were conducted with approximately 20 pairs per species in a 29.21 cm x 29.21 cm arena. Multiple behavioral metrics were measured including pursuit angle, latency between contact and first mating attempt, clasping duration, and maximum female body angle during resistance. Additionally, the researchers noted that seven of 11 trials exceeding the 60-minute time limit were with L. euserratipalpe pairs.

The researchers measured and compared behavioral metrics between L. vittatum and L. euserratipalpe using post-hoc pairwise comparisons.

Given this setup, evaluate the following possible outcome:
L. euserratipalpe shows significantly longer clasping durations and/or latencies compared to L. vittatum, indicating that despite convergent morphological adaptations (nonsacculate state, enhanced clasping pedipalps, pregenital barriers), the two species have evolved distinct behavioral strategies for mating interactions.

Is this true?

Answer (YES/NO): NO